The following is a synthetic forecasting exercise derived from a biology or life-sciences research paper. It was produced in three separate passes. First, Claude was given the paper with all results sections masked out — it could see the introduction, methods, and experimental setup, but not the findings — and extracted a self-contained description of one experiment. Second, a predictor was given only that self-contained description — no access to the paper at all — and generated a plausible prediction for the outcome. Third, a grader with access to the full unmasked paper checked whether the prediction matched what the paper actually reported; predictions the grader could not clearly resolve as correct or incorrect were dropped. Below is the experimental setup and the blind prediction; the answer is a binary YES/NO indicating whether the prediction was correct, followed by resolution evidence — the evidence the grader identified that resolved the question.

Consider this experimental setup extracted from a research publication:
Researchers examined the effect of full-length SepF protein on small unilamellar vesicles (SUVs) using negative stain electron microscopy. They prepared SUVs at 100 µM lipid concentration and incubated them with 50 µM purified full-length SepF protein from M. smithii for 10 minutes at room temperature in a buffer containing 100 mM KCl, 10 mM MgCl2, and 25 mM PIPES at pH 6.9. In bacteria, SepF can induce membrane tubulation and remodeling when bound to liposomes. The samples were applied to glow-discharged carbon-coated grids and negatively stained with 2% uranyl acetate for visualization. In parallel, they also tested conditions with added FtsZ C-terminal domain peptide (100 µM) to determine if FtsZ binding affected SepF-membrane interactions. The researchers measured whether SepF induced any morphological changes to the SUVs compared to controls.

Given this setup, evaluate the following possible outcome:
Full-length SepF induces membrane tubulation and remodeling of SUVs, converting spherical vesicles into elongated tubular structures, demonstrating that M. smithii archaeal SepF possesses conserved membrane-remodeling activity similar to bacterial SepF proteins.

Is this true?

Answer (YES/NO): YES